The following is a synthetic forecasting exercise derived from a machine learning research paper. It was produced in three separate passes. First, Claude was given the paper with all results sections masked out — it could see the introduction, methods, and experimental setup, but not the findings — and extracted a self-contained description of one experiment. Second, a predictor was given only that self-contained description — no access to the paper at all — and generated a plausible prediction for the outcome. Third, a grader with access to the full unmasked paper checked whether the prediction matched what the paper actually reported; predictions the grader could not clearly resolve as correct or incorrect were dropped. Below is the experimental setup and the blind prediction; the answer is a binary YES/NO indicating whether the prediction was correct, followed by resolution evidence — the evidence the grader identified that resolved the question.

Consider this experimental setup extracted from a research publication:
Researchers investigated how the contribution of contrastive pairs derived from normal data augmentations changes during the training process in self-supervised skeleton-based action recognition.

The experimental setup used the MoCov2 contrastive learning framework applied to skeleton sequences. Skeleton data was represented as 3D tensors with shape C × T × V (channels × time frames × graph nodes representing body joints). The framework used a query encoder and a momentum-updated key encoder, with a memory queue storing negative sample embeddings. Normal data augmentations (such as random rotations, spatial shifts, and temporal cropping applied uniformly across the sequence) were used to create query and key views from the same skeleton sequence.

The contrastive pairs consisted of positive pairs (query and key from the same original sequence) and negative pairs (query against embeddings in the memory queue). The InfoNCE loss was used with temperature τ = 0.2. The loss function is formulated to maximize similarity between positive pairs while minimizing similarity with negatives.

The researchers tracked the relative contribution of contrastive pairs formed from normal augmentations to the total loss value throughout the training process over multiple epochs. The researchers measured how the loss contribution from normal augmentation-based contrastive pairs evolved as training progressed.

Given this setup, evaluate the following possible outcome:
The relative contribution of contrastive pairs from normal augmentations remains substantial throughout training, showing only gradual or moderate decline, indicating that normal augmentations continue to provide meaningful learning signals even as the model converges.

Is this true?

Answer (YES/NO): NO